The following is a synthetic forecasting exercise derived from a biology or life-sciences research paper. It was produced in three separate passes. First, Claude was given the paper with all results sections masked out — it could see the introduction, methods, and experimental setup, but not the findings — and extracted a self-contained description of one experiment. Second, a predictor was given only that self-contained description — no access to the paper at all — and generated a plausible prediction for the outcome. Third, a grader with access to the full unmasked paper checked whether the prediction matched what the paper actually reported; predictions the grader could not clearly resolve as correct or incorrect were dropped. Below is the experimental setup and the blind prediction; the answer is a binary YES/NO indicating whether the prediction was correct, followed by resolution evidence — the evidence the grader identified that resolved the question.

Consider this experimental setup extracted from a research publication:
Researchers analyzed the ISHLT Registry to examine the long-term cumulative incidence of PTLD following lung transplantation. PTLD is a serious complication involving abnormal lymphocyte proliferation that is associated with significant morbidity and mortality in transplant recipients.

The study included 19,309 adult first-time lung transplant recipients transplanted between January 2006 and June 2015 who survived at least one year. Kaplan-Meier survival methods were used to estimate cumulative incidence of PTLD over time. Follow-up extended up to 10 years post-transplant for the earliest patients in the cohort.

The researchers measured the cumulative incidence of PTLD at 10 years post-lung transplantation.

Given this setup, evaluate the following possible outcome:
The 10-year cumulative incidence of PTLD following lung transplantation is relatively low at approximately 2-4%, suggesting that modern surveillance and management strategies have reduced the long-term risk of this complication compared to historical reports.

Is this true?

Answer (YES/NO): NO